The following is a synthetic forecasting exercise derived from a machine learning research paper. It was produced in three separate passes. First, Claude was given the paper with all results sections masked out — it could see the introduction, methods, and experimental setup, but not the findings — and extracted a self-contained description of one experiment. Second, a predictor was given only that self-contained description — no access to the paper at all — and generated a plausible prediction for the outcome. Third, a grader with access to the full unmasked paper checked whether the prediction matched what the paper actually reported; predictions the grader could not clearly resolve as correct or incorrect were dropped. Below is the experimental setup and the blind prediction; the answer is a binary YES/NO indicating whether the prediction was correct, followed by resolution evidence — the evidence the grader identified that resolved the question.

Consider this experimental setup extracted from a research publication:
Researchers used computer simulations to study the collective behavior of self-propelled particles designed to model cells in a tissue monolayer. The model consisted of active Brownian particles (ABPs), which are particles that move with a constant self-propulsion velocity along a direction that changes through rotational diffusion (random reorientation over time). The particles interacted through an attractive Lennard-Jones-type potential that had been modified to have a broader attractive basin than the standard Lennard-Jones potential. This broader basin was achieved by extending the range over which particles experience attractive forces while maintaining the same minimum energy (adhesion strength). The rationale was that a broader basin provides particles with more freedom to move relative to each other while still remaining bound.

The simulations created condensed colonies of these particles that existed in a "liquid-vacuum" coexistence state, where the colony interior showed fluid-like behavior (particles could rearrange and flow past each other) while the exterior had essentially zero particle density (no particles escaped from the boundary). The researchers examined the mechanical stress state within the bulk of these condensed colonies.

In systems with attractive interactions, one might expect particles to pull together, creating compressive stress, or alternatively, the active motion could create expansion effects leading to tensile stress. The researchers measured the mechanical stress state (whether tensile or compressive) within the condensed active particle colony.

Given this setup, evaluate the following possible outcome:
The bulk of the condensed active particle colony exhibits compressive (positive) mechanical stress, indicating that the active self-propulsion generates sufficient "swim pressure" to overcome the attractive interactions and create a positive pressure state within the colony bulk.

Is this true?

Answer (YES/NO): NO